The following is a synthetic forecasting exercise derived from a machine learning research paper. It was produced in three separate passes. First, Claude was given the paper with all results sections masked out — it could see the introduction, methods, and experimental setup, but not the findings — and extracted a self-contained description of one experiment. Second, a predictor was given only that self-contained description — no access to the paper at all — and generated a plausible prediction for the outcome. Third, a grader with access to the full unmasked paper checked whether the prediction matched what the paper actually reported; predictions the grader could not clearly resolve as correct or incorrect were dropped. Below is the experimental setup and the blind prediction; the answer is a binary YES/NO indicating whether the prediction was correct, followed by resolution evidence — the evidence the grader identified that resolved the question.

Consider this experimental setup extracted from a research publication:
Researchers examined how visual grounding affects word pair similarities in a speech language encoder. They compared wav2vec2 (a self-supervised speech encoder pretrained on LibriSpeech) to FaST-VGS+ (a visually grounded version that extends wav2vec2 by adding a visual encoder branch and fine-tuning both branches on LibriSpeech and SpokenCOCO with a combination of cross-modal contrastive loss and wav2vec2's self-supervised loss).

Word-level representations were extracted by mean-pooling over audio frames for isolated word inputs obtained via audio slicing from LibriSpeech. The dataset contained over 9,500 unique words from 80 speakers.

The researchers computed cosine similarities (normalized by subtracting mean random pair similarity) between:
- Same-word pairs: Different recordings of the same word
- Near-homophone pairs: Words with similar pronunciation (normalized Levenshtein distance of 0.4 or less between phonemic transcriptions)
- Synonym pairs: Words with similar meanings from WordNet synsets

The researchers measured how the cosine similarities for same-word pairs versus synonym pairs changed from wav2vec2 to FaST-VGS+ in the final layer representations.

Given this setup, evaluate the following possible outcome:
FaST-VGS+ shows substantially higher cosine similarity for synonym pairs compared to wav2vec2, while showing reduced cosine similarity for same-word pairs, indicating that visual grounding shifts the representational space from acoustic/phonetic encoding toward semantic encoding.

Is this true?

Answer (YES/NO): NO